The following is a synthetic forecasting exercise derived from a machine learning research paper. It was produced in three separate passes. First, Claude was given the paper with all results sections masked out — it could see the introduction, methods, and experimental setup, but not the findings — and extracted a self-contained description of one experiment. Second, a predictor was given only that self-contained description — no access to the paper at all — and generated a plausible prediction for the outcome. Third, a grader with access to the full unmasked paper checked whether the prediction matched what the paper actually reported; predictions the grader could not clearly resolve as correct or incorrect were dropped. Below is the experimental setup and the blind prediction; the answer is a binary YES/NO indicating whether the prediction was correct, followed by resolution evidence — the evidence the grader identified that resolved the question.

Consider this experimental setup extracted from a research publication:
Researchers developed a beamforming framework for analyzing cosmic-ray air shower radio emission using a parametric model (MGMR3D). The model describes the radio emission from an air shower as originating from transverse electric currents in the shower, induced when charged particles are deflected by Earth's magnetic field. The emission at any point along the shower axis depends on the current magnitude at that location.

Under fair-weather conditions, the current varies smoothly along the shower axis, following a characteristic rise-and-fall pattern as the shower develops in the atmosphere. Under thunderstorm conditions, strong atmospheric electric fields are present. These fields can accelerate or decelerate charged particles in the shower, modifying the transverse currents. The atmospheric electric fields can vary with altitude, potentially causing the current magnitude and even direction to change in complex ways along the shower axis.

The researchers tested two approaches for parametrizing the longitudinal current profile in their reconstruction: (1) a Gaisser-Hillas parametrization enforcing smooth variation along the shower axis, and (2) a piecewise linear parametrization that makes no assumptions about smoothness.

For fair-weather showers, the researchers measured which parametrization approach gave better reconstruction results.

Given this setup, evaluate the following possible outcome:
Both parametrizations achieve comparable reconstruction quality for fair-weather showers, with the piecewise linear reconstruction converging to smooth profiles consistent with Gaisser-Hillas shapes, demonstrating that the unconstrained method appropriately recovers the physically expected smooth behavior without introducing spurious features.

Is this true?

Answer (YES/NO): NO